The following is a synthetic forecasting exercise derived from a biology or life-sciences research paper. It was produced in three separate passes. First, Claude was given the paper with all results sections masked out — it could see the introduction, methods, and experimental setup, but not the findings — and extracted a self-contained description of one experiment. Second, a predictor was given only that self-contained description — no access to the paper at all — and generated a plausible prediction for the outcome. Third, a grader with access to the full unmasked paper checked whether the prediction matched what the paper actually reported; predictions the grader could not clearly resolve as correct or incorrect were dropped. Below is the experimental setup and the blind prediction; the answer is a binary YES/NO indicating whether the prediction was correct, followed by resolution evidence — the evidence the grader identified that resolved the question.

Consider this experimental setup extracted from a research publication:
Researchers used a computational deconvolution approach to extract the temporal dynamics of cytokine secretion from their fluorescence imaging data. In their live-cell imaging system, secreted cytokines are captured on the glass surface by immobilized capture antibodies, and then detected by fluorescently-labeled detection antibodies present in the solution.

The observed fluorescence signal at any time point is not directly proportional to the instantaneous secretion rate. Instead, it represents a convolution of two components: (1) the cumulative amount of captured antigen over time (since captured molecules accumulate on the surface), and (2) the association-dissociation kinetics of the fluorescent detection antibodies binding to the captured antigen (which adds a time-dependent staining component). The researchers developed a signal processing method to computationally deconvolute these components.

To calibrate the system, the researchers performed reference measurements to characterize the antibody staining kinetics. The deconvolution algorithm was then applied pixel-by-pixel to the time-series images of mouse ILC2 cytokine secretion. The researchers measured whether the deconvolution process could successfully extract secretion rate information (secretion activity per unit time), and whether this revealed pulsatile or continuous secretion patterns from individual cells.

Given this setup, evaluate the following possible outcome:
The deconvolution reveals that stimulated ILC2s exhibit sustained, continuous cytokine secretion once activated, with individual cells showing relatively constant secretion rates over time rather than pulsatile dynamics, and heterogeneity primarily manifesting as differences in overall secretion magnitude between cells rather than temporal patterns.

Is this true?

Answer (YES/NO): NO